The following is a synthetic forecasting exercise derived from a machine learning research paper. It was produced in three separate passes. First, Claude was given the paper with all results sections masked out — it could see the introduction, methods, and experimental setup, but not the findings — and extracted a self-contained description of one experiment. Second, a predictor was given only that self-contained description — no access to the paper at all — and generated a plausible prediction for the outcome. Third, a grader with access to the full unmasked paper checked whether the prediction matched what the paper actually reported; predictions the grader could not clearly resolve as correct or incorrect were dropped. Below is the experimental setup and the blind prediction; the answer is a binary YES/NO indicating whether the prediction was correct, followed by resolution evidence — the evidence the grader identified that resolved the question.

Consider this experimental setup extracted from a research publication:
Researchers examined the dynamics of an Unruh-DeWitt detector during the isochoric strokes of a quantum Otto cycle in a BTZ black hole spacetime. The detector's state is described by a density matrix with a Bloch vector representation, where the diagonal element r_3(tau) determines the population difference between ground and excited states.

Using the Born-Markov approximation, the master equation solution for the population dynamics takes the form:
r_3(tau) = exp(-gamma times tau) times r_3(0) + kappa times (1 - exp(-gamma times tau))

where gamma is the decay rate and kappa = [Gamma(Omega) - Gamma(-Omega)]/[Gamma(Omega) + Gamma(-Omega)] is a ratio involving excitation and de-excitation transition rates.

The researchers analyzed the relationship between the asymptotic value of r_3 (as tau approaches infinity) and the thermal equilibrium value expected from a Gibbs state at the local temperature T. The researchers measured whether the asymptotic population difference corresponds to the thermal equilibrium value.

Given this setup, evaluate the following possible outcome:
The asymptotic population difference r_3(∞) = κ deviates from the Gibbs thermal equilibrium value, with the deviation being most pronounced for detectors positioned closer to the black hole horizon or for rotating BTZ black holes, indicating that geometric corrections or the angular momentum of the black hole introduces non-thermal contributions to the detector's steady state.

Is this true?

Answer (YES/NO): NO